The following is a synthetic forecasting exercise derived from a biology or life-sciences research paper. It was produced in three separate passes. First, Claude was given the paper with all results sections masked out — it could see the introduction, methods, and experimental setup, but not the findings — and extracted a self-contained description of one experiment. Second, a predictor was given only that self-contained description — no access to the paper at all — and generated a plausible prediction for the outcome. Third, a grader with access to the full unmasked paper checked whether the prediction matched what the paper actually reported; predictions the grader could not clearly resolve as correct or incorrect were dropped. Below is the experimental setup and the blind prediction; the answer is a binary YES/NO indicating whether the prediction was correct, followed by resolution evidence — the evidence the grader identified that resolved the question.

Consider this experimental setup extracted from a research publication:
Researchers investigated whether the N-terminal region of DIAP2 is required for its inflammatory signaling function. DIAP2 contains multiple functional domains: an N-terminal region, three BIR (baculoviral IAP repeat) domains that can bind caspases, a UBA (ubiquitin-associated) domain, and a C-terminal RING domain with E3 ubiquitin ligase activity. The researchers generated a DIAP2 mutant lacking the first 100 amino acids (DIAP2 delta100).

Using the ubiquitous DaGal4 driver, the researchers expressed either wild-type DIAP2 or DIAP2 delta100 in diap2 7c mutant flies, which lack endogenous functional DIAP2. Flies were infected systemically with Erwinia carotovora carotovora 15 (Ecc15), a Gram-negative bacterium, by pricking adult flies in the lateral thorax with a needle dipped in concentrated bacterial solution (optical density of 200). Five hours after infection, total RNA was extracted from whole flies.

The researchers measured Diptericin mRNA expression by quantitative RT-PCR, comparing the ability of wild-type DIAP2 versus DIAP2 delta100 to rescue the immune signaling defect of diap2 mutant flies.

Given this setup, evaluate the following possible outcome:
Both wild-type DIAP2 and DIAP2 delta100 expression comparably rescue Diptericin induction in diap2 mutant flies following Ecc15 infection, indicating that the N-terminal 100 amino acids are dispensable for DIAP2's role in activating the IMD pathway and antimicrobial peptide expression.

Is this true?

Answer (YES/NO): YES